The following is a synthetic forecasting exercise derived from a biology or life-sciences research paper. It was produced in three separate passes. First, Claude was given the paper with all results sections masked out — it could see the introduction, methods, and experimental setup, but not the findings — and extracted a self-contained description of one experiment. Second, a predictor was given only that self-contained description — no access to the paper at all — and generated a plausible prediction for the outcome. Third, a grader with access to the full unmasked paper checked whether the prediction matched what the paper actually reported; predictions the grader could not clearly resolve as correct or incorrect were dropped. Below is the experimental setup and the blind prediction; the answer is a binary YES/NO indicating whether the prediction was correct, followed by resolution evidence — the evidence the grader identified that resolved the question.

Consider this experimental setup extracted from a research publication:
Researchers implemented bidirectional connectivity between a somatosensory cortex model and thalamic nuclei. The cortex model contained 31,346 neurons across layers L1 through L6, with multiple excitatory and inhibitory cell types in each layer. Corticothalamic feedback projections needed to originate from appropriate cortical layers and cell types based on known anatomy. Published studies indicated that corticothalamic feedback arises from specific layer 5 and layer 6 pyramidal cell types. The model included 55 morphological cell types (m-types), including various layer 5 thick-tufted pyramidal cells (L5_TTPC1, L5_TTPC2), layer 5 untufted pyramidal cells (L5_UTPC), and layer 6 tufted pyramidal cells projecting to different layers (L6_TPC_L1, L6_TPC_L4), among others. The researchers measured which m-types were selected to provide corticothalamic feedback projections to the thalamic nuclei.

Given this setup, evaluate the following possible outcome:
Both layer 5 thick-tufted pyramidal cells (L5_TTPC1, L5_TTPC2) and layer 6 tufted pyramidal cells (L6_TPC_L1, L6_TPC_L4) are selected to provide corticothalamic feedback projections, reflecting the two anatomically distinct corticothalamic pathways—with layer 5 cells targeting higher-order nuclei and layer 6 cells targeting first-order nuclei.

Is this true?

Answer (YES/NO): NO